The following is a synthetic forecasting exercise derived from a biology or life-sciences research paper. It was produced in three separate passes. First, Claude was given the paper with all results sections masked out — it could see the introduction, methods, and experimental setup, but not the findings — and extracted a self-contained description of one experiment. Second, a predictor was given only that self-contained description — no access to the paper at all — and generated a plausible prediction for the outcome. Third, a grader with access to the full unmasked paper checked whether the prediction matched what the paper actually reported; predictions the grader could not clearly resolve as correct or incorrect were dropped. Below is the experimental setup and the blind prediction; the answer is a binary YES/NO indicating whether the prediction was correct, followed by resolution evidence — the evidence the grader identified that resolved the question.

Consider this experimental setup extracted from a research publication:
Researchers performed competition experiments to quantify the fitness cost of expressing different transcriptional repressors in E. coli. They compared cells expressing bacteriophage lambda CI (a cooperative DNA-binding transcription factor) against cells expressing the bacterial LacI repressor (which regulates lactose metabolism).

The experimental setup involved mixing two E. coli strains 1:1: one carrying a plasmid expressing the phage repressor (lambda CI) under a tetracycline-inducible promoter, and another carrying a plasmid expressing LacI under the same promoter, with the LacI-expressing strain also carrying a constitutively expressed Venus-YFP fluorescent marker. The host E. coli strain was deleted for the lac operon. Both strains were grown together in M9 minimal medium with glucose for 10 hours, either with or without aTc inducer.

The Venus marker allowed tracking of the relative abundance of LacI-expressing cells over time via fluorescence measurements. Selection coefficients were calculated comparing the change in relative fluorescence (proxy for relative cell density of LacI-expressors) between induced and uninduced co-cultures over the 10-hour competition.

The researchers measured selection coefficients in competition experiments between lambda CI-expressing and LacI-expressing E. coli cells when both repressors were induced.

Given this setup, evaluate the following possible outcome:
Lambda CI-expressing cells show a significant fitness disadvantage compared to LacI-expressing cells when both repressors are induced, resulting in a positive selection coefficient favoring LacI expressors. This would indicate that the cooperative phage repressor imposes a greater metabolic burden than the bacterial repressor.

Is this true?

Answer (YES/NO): NO